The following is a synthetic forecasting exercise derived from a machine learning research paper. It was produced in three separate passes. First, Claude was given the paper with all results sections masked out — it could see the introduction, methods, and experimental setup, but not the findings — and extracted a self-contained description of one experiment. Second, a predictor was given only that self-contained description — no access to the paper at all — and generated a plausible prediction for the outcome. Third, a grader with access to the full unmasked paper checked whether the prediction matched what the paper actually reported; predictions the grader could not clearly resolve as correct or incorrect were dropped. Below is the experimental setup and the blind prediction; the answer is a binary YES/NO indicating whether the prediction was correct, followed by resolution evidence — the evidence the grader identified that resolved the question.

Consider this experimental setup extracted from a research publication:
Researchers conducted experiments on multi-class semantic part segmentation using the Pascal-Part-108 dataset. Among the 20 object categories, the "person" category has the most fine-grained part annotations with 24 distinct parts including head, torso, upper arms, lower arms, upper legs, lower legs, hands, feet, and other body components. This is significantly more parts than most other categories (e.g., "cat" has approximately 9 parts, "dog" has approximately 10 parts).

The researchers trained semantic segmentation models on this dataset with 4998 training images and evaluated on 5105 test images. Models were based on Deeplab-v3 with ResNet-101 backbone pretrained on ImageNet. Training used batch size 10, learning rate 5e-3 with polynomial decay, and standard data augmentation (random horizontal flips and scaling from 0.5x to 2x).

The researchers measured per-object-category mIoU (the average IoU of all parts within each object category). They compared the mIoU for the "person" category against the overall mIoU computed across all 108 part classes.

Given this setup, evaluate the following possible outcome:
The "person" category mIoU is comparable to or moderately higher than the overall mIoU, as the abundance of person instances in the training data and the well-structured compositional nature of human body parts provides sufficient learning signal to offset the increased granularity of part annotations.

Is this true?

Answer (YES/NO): YES